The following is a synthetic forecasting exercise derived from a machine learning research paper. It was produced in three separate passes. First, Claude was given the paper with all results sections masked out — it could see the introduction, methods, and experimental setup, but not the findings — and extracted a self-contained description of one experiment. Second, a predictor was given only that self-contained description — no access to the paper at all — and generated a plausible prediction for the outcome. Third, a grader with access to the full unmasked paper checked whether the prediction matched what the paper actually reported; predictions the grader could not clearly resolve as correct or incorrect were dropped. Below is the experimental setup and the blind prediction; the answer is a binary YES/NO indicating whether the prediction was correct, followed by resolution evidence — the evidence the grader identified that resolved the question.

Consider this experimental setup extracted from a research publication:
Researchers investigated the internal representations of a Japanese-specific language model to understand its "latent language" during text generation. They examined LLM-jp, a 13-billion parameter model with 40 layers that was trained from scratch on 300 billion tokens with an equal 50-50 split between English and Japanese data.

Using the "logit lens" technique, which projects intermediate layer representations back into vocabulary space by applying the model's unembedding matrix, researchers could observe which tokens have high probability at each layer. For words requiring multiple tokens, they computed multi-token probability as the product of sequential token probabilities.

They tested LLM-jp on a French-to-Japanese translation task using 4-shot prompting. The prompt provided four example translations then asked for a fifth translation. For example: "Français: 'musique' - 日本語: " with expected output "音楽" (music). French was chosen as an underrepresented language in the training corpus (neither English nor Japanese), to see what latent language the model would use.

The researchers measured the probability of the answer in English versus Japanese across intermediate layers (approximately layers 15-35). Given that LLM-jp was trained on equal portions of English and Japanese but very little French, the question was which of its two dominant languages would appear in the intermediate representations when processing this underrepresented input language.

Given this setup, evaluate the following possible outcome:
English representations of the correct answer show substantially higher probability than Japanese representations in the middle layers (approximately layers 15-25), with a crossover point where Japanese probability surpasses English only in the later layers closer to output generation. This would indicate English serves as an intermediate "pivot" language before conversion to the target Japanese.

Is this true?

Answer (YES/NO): NO